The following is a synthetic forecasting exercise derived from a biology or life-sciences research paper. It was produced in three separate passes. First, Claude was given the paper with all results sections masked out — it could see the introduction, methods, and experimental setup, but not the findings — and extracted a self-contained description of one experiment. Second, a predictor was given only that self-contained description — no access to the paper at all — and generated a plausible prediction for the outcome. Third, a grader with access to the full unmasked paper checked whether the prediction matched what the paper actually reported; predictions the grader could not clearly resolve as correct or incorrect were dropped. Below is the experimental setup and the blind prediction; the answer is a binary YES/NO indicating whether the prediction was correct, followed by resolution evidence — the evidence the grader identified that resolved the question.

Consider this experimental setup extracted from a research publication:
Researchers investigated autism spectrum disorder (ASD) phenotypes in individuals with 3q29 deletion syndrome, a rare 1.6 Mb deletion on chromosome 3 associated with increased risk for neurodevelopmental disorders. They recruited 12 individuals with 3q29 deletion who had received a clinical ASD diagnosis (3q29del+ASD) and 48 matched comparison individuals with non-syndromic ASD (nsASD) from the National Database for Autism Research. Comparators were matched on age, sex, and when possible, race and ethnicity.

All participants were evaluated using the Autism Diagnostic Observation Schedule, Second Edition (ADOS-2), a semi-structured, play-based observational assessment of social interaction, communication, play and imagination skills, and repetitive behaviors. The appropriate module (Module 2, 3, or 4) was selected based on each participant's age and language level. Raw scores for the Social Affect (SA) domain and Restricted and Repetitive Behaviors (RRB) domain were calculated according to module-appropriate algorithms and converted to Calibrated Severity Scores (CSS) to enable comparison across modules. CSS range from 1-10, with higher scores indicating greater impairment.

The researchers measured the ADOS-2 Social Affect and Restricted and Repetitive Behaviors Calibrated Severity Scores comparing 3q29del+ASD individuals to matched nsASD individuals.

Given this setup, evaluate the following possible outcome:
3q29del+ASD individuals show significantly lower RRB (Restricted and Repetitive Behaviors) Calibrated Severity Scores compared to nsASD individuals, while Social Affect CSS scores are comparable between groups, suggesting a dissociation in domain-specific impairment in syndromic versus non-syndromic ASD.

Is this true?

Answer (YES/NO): NO